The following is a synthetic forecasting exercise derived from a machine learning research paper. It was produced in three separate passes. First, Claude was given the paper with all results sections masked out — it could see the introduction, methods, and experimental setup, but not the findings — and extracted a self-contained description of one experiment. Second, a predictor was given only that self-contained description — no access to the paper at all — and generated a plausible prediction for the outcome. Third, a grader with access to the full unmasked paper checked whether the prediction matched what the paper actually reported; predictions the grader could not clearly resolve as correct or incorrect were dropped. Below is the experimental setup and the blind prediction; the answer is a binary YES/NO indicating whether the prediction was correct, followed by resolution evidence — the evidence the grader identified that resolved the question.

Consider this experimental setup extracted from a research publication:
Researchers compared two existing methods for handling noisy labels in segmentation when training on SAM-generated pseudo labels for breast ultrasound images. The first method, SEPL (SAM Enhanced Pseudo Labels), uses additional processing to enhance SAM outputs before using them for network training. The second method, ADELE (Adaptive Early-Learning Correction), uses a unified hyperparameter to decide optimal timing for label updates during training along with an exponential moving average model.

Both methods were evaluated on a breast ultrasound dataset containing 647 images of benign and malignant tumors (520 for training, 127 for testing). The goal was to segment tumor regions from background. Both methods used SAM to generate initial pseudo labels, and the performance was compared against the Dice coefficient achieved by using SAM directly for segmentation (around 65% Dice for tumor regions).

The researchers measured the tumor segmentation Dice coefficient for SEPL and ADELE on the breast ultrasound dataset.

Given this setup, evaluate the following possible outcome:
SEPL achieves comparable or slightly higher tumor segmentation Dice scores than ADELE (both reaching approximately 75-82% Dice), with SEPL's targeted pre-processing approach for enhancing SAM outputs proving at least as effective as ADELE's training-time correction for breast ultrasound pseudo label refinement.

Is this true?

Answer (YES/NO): NO